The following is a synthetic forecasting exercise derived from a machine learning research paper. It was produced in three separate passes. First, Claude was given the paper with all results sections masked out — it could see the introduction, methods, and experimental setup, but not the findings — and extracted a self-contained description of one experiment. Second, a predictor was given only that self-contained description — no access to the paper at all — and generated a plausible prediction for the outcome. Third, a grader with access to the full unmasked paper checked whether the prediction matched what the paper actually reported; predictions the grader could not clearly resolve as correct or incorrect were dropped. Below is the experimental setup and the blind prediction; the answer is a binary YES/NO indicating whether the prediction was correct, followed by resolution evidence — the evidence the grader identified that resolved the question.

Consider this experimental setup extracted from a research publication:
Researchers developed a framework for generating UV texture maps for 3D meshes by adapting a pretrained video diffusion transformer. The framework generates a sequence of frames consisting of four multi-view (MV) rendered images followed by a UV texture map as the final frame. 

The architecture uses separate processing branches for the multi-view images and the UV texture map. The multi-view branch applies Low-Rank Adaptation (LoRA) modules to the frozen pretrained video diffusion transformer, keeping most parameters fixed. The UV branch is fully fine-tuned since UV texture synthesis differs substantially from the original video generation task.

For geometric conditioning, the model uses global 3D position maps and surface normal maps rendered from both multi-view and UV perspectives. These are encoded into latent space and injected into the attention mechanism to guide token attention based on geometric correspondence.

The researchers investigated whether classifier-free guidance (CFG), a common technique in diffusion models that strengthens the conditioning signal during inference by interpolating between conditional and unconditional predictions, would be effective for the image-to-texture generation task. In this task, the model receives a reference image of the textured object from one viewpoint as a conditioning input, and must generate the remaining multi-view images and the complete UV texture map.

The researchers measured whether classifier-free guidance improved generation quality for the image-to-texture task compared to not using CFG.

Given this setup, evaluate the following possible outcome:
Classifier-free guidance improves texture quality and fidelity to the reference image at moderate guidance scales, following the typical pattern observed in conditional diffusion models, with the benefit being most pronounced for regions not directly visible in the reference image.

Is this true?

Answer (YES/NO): NO